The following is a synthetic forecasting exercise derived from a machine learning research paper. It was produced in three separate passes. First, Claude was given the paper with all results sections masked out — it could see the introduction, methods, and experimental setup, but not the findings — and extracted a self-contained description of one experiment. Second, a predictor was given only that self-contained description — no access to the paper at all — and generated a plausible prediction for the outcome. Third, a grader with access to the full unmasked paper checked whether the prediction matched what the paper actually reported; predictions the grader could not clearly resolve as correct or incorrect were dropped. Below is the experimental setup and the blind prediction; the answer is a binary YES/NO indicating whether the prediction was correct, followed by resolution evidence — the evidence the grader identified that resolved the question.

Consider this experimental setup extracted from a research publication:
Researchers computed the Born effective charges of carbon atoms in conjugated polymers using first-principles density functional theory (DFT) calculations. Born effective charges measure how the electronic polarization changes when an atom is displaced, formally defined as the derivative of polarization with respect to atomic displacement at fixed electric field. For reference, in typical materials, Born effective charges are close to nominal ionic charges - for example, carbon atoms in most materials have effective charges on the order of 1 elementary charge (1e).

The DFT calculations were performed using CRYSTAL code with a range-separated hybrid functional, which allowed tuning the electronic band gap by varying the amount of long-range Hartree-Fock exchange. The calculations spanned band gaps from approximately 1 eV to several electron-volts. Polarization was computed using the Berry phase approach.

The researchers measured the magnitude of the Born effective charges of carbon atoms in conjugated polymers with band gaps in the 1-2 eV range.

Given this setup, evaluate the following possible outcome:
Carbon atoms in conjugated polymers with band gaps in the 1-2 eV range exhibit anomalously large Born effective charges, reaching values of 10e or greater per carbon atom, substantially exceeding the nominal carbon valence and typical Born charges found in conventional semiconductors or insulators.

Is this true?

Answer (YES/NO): YES